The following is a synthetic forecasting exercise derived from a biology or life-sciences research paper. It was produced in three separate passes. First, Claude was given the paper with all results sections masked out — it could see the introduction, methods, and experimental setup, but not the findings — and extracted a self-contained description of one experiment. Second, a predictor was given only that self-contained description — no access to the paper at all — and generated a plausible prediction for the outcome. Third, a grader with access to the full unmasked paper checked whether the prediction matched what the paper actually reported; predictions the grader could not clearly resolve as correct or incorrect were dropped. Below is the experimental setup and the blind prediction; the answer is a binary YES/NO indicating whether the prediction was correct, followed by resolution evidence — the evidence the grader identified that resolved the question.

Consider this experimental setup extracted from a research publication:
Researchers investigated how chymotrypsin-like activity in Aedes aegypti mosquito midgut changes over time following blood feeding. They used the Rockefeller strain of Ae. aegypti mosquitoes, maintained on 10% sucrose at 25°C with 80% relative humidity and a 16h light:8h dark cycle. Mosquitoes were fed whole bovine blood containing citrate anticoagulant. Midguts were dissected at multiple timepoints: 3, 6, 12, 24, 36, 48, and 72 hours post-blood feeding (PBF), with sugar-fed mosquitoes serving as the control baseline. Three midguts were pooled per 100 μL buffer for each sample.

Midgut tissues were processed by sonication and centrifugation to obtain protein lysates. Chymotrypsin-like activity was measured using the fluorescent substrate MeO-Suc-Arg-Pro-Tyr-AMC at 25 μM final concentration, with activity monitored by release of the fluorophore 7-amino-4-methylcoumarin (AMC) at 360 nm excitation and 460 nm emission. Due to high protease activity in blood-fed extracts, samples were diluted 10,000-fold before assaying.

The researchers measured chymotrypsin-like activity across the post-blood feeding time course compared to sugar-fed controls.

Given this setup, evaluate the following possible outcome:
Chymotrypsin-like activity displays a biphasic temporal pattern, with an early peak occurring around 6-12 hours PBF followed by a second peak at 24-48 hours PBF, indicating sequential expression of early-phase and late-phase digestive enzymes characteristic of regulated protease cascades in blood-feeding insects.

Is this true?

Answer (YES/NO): NO